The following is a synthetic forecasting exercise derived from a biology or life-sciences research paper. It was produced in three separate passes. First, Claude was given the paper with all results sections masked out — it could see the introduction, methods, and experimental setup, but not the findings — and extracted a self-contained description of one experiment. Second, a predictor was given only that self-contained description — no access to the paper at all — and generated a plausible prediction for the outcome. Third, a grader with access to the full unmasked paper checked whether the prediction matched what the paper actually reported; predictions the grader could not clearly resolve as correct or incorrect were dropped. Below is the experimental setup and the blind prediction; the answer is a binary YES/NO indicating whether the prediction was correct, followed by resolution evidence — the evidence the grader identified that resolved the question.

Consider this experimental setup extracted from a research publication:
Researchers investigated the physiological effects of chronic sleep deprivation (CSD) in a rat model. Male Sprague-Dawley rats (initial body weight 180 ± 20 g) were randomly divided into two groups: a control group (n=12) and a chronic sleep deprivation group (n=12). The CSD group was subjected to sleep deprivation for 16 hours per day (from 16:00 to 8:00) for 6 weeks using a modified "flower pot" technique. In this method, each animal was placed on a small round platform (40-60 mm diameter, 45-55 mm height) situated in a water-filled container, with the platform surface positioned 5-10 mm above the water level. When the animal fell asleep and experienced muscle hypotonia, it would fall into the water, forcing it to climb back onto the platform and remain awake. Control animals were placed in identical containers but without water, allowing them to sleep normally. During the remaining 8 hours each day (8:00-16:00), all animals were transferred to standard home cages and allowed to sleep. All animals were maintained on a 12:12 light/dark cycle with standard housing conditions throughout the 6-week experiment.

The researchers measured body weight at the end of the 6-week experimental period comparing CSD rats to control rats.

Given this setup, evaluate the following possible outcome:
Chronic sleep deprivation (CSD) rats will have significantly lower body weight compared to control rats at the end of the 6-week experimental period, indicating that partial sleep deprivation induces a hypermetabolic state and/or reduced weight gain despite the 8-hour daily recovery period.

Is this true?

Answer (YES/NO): YES